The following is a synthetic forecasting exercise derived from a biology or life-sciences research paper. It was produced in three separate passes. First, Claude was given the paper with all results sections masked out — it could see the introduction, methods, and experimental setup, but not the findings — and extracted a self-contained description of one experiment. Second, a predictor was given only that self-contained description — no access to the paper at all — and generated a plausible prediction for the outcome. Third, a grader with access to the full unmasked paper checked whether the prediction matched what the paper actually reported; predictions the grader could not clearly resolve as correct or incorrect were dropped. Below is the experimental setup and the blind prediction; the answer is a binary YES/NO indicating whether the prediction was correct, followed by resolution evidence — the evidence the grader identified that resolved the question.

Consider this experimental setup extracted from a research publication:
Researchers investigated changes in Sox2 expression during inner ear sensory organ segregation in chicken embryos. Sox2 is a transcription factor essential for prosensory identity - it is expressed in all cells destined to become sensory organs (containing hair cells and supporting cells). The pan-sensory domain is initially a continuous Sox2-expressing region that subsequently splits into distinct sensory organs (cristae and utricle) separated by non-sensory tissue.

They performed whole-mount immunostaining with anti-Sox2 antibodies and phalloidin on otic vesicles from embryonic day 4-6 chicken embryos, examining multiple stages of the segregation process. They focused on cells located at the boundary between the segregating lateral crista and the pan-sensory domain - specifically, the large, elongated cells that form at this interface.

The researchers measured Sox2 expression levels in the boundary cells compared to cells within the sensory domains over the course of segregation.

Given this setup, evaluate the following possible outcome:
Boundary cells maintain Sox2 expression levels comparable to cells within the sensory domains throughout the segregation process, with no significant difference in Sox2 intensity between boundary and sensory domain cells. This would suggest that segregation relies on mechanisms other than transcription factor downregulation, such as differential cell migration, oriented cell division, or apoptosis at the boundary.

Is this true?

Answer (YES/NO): NO